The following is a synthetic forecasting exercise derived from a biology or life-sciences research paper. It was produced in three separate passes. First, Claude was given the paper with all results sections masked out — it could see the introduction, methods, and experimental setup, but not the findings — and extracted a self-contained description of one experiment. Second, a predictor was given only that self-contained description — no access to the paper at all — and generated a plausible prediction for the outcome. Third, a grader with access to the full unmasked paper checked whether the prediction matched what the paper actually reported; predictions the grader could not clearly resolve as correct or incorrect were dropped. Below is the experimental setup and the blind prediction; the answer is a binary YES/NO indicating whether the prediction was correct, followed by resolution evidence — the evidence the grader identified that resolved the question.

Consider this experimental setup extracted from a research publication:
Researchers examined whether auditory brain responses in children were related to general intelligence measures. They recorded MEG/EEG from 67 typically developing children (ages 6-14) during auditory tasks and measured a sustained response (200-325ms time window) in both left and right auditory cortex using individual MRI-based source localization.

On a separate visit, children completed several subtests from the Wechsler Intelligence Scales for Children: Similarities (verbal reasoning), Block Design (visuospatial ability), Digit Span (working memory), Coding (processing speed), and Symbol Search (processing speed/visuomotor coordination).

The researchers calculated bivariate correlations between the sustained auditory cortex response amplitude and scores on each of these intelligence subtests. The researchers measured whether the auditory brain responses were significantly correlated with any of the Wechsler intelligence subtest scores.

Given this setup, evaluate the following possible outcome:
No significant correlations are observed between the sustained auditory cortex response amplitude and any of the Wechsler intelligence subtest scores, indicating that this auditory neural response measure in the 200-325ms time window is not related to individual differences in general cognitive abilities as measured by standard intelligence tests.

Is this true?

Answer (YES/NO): NO